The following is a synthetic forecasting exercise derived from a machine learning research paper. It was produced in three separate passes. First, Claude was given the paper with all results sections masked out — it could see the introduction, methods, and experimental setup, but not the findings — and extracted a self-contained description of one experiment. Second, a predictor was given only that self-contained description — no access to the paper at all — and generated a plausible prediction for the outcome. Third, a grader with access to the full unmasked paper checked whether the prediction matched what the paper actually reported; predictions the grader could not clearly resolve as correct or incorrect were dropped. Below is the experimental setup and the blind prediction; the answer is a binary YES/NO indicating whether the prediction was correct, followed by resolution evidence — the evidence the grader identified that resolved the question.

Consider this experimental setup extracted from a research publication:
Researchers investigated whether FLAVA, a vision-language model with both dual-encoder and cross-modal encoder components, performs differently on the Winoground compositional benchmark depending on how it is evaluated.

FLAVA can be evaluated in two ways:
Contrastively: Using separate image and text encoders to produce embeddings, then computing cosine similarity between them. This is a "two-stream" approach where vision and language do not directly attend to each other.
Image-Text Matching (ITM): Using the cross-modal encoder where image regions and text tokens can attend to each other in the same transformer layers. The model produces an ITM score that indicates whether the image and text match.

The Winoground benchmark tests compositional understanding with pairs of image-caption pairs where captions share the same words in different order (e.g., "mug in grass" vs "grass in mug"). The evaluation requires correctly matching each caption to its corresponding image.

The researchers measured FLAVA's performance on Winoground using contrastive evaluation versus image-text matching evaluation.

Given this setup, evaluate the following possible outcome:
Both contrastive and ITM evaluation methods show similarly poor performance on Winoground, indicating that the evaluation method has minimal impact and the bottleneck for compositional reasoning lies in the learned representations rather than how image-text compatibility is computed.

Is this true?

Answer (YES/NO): NO